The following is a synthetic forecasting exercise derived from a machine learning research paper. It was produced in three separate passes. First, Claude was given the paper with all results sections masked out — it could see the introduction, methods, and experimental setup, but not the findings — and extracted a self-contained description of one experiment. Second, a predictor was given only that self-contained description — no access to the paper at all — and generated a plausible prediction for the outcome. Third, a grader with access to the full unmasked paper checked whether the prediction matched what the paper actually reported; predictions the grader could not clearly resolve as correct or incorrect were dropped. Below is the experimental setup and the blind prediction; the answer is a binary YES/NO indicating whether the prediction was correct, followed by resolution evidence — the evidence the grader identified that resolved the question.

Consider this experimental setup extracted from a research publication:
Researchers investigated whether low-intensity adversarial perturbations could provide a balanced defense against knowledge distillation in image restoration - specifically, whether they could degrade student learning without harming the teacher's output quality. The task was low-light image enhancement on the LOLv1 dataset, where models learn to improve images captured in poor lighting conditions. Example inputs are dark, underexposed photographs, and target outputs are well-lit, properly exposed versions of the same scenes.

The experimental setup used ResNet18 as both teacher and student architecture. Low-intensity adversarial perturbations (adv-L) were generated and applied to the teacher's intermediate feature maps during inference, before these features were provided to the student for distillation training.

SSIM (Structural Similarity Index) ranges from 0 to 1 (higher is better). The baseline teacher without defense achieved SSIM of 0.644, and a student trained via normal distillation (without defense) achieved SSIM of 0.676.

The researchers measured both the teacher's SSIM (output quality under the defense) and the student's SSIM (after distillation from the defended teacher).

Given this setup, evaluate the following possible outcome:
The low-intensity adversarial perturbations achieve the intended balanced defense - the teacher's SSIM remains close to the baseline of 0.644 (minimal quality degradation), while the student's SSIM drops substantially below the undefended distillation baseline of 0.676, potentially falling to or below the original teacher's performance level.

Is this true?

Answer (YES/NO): NO